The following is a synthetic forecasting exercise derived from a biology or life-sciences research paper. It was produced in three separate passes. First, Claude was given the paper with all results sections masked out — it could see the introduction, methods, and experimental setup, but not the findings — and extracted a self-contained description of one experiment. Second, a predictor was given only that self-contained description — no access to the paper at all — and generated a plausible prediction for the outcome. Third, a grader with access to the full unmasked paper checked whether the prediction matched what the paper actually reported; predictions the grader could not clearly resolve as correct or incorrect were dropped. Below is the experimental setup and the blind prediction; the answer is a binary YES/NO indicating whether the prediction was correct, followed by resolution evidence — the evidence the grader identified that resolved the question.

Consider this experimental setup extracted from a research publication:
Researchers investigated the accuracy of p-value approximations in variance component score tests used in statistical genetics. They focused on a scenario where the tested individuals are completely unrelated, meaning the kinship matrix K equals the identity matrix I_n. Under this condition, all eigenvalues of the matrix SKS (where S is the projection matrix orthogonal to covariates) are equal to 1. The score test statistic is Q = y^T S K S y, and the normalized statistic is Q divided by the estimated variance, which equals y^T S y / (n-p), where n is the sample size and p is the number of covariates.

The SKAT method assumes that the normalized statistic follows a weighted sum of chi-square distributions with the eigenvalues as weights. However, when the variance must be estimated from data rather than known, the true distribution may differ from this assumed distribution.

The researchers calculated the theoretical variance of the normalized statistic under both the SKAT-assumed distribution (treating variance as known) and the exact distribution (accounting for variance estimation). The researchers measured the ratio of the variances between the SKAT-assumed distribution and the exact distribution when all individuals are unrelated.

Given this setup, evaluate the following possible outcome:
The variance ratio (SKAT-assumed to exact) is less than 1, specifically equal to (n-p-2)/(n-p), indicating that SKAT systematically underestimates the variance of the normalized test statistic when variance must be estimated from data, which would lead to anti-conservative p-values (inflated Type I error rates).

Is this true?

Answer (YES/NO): NO